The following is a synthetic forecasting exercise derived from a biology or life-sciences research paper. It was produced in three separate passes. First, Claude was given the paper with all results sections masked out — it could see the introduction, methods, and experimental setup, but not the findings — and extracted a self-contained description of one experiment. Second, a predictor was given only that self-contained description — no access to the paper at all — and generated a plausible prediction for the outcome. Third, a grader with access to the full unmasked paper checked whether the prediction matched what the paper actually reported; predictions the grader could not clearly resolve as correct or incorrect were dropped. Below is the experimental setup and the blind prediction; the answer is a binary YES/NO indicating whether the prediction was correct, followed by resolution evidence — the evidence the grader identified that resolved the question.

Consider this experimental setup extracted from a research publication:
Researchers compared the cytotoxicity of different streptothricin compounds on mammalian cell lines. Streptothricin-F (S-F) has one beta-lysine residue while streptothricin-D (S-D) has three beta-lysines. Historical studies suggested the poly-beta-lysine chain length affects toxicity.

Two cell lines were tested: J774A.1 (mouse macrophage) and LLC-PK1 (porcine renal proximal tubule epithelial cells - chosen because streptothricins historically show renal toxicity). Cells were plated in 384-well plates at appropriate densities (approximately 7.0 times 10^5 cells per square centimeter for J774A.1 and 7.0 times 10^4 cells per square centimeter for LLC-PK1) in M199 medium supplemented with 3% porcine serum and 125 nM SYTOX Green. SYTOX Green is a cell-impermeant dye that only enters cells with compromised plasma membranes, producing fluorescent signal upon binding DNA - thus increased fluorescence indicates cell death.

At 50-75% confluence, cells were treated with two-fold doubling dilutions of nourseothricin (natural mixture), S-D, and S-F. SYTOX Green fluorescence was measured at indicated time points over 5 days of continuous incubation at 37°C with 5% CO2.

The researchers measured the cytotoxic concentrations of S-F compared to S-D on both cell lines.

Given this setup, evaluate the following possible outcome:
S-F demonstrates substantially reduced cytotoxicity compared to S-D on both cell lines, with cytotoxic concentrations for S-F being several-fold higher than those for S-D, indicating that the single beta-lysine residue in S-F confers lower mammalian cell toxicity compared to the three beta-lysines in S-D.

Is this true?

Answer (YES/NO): YES